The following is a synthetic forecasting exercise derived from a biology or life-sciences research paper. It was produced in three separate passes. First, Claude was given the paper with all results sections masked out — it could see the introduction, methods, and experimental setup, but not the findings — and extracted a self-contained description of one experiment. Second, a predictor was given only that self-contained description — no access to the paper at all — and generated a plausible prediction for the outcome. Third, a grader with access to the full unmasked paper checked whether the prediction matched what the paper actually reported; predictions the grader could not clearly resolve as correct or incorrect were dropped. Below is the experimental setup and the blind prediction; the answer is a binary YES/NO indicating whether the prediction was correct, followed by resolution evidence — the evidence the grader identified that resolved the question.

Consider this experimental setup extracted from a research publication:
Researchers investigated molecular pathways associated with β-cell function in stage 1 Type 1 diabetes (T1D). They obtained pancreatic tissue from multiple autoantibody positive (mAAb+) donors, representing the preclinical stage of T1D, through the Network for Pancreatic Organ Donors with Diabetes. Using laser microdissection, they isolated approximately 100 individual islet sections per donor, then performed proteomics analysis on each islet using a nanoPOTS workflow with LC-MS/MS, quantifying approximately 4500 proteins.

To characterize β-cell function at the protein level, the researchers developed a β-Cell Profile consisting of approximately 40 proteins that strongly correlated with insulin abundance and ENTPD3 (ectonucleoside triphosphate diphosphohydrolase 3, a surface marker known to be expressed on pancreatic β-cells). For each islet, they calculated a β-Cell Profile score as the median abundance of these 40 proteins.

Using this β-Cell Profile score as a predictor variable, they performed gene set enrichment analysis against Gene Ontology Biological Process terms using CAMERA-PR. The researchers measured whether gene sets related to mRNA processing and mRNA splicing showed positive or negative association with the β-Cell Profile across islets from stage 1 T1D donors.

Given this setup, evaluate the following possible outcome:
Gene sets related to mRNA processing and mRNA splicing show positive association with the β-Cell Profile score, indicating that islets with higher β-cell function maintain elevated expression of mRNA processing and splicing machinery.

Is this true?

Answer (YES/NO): NO